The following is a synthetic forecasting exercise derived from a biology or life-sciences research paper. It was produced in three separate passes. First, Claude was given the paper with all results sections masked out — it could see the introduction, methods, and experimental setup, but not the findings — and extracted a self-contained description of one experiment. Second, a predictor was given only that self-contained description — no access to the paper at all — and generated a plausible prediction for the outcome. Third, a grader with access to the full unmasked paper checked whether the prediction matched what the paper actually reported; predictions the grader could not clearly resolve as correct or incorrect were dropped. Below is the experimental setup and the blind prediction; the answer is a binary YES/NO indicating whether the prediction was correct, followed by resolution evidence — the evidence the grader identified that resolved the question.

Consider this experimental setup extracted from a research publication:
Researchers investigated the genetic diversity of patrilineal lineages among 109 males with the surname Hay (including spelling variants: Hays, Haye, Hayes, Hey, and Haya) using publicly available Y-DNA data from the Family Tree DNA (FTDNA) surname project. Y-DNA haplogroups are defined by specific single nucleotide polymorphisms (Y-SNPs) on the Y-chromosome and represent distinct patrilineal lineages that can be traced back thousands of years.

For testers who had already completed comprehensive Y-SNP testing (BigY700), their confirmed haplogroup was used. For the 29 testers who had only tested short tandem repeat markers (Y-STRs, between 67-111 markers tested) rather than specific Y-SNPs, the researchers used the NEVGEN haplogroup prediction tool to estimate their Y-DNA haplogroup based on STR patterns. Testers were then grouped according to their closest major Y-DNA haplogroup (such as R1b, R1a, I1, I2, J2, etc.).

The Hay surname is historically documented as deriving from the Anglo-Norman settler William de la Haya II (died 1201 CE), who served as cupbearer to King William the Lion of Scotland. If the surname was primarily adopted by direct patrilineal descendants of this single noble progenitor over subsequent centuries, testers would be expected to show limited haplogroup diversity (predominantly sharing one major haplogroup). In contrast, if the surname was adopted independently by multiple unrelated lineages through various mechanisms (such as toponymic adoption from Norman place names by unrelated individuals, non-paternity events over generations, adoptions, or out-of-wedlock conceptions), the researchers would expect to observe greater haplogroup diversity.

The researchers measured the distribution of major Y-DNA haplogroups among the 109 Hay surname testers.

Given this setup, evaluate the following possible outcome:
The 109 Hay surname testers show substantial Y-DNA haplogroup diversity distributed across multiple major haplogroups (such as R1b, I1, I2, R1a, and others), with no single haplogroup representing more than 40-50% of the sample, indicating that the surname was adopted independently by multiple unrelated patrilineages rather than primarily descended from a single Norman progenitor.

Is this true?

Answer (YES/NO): YES